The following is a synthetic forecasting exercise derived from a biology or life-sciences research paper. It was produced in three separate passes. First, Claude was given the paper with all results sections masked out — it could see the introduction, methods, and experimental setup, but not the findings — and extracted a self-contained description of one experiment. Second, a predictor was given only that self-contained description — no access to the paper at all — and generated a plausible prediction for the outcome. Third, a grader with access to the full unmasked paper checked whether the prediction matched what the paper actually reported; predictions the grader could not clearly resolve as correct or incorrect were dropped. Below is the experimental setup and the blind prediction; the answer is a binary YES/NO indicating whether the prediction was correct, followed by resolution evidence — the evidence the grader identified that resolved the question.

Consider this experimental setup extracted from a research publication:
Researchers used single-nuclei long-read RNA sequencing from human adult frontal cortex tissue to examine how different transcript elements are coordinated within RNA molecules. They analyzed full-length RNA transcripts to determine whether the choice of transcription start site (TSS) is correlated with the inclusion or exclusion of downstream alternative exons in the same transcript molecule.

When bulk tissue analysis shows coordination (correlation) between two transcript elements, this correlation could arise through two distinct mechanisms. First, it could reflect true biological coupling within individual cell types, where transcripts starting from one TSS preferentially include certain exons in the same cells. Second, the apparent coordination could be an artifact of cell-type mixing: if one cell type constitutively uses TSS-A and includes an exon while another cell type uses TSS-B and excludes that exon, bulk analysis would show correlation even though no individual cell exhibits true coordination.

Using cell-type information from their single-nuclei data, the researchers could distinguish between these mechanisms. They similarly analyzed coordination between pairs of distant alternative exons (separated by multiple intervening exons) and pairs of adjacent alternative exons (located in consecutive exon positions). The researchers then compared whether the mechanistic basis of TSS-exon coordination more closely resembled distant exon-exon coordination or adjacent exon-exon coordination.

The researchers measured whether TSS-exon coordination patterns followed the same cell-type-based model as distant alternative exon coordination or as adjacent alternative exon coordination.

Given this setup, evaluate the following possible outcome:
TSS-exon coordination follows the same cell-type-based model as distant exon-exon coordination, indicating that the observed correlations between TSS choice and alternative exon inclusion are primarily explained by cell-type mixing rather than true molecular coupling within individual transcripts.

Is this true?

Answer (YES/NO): YES